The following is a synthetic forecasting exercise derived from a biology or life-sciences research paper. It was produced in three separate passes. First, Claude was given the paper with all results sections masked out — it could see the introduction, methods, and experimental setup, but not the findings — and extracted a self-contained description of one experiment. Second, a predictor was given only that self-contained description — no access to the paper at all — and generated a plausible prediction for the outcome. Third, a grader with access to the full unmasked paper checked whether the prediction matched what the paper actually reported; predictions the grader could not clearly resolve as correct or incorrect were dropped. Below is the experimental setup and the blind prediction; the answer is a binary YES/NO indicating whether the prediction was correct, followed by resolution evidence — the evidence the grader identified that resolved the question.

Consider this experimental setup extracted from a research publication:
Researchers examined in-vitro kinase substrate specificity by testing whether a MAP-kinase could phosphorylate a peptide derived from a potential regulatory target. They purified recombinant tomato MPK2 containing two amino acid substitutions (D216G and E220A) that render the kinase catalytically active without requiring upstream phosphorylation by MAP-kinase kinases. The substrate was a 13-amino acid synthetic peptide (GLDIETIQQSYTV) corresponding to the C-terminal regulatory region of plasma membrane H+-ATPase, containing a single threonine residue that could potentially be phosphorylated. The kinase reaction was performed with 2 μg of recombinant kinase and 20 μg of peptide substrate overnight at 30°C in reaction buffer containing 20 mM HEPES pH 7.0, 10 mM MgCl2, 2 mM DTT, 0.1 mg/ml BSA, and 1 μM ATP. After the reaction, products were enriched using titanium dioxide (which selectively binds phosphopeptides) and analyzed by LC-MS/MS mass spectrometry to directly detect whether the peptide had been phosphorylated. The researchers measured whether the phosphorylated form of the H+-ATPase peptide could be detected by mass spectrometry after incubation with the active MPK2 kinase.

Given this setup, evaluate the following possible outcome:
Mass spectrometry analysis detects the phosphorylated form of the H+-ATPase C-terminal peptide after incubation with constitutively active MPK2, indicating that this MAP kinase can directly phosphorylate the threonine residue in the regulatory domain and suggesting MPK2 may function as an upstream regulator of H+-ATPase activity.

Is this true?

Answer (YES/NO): YES